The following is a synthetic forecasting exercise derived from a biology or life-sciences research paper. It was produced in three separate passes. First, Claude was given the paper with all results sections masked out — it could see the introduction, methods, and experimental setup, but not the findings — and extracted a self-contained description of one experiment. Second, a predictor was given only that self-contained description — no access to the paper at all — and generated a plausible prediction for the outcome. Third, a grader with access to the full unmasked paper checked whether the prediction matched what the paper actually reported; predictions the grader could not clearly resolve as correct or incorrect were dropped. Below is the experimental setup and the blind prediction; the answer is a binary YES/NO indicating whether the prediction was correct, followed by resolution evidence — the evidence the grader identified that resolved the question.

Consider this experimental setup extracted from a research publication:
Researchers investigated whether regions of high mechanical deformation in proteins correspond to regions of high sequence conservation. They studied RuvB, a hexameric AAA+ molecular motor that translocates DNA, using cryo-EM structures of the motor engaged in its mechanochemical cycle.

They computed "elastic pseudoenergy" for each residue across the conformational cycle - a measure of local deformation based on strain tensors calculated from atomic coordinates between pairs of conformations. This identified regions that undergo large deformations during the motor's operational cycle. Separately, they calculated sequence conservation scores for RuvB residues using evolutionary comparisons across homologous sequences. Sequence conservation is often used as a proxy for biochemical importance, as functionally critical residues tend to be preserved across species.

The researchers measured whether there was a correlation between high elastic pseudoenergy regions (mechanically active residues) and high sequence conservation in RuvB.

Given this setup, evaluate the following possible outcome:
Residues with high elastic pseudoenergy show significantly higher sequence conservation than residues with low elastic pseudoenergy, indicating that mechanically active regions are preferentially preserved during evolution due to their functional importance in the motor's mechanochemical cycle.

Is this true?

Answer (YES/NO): NO